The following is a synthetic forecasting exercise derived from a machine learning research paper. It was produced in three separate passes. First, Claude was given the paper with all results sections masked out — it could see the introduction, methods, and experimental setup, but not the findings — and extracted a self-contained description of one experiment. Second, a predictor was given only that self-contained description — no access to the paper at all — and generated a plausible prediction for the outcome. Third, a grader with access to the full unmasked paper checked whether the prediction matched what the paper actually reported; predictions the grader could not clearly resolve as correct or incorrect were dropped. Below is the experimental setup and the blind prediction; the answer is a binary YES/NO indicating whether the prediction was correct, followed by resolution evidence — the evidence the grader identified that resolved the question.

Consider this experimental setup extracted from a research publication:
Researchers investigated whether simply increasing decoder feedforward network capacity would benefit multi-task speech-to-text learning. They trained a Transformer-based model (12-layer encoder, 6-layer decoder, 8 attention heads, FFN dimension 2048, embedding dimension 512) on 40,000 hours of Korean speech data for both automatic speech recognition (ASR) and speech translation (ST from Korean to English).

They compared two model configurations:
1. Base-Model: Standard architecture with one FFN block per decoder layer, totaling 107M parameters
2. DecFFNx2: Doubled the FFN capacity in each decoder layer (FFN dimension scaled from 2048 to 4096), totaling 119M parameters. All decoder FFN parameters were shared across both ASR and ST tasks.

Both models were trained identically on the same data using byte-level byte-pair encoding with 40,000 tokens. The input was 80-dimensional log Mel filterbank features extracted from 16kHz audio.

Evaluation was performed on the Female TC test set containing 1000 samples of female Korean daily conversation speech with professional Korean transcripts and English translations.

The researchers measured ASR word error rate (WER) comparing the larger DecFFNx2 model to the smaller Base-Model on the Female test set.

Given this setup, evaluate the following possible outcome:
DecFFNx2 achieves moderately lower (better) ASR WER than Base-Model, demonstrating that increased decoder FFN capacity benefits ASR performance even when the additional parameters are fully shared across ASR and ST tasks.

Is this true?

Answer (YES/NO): NO